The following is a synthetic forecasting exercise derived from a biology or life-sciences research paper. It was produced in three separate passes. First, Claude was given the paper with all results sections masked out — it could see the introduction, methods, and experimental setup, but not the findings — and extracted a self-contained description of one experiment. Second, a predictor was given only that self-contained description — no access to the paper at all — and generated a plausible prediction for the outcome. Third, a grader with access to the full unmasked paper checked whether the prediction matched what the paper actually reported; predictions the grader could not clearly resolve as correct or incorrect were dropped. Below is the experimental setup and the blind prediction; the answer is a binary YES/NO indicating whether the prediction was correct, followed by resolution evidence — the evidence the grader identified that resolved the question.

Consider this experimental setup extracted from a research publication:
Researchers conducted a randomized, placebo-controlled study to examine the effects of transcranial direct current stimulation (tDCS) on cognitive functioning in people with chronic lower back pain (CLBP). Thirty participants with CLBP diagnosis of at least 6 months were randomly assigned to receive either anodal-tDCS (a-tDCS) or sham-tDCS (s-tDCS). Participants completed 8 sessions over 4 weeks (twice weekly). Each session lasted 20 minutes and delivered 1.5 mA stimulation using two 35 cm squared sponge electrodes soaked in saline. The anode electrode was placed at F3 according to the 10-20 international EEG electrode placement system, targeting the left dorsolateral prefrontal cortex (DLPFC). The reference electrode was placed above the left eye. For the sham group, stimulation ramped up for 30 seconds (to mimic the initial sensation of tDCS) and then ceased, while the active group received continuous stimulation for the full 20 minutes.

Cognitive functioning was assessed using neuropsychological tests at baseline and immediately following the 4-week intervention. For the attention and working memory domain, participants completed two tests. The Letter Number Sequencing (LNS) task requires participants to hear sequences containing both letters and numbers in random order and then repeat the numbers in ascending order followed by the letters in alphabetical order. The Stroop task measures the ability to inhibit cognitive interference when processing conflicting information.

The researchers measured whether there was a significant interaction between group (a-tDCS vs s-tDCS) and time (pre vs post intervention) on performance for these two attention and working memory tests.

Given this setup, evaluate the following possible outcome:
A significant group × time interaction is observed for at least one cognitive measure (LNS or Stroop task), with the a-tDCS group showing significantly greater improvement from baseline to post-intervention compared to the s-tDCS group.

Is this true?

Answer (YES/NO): YES